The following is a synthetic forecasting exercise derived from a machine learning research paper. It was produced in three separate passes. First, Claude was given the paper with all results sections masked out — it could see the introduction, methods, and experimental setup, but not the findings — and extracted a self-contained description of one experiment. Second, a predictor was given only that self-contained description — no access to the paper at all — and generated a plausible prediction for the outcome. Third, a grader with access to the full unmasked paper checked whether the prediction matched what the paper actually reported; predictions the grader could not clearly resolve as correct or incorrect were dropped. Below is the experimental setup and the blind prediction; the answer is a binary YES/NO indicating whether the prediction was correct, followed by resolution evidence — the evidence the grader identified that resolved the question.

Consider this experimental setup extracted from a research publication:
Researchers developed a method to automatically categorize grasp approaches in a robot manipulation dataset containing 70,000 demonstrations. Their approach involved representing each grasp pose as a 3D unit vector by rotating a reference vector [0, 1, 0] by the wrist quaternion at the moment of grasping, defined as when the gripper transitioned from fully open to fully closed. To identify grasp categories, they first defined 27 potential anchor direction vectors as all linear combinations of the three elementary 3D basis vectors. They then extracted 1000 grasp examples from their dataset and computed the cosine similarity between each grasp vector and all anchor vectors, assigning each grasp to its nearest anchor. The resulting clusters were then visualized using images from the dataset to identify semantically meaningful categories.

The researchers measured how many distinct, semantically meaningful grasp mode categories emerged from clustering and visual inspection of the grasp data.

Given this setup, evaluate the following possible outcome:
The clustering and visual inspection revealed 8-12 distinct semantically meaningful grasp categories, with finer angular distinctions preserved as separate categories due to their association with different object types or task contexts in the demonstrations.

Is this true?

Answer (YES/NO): NO